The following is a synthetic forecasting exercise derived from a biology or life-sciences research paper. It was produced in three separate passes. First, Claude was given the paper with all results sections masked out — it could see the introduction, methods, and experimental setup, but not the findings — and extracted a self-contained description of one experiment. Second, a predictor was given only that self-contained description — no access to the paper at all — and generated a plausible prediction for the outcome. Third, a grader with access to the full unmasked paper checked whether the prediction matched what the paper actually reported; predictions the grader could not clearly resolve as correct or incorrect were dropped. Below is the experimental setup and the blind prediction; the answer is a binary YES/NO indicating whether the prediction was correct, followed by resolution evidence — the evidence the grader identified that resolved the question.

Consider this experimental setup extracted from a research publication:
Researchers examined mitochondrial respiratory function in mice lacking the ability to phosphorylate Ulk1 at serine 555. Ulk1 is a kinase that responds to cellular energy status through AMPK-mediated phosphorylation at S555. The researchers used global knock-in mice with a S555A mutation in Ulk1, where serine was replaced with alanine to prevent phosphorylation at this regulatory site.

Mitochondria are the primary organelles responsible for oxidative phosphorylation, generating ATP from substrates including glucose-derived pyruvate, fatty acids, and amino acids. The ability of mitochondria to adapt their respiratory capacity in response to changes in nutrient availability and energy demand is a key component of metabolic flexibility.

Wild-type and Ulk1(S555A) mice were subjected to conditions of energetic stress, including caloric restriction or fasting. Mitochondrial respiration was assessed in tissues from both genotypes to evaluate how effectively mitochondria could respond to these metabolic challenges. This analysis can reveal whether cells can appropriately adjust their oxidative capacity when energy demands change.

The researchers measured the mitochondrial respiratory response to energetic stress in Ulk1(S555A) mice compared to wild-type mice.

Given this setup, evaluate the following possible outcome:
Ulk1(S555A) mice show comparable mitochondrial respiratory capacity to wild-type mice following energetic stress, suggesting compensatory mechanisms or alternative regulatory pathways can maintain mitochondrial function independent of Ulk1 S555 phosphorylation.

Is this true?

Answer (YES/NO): NO